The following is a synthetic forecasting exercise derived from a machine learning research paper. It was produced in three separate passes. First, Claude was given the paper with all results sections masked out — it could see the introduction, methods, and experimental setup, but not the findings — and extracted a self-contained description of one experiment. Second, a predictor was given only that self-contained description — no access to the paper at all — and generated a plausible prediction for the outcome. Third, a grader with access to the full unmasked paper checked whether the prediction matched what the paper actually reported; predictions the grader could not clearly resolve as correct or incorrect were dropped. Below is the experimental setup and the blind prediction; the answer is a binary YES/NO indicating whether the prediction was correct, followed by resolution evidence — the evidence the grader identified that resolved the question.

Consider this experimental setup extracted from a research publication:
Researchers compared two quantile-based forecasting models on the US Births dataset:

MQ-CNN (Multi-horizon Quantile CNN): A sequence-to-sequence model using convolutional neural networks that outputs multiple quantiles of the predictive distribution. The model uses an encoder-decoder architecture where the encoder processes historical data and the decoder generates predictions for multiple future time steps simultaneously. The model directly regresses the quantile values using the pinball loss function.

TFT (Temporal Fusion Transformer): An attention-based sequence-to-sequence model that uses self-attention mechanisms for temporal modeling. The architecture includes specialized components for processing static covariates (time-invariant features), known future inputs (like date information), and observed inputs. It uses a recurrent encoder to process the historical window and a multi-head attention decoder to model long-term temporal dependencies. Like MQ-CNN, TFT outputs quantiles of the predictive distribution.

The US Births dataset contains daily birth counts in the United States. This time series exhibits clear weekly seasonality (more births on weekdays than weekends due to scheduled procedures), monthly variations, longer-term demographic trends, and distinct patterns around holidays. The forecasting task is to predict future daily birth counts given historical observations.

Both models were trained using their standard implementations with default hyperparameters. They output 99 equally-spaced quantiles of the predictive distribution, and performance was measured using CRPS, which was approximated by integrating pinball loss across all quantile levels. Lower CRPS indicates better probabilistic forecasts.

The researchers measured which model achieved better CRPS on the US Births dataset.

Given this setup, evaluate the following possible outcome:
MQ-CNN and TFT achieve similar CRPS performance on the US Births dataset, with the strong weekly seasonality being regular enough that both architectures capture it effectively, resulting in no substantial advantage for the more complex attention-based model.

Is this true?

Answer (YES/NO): NO